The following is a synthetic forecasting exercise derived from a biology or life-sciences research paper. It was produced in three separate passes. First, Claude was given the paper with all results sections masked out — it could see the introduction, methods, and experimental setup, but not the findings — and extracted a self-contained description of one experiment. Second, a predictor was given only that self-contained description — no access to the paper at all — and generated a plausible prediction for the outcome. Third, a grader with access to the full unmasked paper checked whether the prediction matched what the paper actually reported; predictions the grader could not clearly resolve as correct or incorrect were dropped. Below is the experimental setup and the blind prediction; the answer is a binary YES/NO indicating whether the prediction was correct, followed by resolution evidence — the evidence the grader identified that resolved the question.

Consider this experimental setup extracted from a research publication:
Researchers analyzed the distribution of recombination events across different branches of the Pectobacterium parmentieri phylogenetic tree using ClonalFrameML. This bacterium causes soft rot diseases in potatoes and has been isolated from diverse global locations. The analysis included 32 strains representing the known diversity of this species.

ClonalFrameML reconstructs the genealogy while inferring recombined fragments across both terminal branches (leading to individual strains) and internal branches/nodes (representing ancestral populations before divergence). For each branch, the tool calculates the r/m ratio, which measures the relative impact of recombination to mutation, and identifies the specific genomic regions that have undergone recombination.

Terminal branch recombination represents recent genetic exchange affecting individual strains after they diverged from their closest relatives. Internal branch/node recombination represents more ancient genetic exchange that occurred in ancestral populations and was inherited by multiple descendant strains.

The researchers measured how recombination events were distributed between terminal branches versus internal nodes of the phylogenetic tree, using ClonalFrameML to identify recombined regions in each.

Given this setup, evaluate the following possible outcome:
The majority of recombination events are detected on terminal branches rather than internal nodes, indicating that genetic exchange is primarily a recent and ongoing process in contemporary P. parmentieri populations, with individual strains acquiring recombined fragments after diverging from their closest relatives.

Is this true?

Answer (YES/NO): NO